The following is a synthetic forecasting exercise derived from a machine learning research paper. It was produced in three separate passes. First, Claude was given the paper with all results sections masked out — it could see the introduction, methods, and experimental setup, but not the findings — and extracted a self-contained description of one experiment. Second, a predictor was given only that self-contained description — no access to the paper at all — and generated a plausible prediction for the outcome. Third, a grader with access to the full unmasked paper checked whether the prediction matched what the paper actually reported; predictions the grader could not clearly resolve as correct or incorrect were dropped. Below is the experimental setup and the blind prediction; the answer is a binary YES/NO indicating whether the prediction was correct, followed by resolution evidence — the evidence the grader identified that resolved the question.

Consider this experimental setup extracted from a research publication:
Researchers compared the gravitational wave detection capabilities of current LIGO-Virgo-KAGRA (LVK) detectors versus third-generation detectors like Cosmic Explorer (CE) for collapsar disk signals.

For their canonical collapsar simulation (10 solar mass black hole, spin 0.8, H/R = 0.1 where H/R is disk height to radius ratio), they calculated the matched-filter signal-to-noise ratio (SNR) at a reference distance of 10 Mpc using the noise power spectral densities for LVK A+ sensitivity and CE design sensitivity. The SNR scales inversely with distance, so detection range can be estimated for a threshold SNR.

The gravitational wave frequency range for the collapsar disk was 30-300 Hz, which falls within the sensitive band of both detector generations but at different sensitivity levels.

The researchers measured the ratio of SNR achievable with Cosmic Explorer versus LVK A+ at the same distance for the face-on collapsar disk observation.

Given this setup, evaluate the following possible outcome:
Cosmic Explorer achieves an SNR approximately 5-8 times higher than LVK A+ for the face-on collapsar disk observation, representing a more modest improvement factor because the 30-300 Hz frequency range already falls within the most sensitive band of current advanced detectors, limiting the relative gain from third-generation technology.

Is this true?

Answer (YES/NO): NO